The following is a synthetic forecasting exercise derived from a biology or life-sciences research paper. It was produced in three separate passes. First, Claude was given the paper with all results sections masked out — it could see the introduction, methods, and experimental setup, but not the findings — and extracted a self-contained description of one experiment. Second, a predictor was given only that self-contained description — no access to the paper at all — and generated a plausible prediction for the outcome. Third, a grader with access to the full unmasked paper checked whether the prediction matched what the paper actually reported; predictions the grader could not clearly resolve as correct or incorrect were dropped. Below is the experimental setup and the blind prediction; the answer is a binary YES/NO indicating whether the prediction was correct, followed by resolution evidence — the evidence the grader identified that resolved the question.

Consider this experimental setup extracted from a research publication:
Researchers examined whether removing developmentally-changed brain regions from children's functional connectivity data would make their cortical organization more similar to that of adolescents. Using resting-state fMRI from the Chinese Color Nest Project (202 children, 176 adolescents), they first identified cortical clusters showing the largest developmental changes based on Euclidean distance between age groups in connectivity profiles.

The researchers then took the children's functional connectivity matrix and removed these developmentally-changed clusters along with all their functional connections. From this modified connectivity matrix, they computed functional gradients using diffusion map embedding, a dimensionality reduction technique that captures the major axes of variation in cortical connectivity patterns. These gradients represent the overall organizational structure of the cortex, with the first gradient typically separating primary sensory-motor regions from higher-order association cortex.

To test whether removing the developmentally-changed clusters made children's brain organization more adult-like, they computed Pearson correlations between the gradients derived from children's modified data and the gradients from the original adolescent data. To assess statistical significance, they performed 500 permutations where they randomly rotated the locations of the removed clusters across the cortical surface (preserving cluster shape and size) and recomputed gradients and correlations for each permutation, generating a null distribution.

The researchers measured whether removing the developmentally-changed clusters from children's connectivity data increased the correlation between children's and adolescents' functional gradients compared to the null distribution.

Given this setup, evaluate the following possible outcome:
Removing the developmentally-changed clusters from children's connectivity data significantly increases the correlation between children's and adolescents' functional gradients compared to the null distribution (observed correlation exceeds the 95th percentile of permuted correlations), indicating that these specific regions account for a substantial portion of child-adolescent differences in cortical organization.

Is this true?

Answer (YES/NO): YES